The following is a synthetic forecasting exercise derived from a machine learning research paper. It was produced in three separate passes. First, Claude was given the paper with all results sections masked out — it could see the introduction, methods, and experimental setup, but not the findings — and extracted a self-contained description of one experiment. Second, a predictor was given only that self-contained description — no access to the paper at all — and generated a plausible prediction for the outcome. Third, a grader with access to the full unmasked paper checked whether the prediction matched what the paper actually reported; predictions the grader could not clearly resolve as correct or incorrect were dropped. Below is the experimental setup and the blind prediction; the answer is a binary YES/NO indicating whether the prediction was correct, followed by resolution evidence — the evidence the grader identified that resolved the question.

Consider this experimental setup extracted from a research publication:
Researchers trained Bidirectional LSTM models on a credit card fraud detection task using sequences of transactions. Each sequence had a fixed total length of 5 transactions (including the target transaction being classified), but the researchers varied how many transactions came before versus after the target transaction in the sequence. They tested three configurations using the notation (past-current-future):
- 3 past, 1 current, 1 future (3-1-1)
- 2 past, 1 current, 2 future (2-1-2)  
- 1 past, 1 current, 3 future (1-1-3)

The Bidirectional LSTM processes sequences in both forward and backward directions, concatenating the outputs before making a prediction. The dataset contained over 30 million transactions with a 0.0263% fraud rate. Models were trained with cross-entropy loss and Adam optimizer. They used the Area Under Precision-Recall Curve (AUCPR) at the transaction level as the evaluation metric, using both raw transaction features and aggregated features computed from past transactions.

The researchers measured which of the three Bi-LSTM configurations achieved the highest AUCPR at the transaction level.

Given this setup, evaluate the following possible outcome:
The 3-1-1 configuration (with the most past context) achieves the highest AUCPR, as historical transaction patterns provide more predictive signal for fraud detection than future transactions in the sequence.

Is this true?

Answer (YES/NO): NO